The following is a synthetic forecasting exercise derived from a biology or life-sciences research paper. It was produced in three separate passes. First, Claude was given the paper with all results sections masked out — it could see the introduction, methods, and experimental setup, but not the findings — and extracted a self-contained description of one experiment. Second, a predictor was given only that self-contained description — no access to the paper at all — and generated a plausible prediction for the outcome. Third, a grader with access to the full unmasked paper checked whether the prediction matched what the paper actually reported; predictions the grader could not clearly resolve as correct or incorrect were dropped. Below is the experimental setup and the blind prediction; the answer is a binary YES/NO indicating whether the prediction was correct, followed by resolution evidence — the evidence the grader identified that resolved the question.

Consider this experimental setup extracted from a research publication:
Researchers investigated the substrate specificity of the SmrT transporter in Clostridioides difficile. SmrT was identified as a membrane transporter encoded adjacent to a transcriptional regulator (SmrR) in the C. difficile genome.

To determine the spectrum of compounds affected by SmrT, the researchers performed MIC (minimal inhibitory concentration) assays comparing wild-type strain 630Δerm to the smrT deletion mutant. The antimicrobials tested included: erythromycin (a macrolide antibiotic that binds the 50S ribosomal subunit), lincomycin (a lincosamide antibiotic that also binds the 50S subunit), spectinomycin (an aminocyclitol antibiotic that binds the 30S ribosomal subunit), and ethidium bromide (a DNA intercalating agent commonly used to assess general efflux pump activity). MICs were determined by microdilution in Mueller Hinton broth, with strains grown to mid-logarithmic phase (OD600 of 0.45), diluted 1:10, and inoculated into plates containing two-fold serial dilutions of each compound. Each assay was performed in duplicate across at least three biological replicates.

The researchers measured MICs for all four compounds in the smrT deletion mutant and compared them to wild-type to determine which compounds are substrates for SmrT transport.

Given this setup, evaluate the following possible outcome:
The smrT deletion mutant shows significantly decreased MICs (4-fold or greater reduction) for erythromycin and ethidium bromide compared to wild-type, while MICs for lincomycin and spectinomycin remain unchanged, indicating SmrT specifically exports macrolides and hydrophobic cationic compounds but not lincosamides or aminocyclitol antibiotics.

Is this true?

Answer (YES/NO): NO